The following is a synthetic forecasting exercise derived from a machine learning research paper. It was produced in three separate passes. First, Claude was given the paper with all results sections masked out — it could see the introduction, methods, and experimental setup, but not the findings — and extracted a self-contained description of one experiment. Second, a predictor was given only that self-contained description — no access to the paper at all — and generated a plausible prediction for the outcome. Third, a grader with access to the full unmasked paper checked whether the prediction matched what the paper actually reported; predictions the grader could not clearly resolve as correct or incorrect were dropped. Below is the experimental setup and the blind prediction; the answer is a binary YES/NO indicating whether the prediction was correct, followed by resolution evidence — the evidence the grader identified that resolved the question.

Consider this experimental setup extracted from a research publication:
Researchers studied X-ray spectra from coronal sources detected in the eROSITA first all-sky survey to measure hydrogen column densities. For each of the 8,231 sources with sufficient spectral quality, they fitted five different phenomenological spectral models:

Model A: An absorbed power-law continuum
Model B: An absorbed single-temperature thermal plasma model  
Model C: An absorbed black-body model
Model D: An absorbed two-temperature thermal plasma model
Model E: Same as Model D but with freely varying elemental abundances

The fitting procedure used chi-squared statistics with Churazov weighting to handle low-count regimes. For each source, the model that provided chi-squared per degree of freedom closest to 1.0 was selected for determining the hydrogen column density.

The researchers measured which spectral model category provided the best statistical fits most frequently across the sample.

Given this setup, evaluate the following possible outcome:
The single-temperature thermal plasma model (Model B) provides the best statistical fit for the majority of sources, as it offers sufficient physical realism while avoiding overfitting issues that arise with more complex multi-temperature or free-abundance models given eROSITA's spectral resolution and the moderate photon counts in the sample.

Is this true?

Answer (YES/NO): NO